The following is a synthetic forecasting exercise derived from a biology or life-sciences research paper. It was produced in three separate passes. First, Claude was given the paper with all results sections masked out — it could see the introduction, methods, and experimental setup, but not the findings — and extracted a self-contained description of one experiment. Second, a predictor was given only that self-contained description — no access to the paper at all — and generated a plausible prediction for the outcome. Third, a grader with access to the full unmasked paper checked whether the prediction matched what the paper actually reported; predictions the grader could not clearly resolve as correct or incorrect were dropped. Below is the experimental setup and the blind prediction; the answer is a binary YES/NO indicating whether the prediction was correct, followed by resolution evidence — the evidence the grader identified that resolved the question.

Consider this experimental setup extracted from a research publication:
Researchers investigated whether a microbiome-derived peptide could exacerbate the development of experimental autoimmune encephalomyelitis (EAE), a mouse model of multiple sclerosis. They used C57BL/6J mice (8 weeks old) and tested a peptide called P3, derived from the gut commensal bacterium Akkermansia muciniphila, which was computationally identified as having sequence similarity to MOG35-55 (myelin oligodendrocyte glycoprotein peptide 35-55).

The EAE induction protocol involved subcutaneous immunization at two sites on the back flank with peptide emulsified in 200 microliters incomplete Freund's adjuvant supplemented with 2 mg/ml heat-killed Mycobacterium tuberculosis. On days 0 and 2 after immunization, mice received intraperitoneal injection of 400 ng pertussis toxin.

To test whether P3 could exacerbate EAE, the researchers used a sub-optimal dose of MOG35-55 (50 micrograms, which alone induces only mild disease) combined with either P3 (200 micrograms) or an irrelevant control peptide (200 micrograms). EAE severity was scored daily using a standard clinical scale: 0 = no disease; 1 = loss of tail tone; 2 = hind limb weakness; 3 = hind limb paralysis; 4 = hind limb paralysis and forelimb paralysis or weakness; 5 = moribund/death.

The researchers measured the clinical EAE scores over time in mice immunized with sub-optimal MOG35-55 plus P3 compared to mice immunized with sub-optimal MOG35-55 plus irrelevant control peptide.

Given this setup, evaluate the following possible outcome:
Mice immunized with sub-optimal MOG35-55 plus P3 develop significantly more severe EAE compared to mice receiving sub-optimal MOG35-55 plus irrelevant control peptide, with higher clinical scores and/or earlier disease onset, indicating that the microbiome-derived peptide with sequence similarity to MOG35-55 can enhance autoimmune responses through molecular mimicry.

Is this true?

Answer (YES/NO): YES